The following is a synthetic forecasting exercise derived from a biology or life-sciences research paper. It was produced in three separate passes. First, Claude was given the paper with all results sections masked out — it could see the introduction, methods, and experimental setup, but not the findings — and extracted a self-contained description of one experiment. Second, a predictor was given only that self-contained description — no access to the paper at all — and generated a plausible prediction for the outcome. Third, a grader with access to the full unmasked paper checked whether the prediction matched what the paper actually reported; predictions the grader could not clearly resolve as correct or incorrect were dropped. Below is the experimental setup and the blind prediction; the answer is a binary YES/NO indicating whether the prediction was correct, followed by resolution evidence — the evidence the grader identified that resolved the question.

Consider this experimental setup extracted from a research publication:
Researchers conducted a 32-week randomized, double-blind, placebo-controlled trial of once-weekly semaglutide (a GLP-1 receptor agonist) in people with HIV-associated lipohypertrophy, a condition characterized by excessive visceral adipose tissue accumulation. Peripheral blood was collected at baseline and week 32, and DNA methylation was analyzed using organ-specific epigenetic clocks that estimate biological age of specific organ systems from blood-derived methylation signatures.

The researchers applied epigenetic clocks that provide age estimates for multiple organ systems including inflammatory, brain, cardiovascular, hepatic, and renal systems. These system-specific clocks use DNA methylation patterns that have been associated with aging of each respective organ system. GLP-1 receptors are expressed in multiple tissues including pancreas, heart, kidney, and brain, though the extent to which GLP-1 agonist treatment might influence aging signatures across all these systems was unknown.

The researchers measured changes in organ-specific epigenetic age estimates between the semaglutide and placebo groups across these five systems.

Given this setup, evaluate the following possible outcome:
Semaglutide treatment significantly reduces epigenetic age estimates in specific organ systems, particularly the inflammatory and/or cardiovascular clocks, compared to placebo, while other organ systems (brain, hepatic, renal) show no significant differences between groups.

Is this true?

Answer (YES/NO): NO